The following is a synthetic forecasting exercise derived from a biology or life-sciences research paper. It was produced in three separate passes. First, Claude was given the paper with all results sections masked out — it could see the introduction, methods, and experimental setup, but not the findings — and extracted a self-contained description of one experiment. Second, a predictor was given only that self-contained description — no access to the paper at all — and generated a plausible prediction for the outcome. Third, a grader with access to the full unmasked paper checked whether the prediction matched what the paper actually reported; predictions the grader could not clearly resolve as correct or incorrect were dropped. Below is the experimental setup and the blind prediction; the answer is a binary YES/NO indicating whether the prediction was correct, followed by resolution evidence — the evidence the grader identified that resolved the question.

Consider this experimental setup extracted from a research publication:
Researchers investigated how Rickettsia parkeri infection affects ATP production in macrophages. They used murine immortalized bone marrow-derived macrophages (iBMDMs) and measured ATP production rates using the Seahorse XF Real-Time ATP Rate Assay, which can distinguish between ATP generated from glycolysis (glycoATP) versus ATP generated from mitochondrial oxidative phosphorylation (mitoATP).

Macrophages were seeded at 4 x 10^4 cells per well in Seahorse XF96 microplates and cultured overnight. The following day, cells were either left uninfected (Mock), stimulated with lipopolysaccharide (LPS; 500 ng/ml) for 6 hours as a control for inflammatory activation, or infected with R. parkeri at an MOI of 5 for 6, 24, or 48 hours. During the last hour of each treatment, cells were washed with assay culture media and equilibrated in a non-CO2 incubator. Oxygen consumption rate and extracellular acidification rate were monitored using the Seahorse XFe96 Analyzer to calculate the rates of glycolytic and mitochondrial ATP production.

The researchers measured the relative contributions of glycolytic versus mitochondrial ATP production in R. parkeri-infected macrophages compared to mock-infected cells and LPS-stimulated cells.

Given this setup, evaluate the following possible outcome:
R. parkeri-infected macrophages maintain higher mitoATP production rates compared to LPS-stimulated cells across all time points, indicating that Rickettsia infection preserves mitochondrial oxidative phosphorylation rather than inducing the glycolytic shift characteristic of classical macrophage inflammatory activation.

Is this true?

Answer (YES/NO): YES